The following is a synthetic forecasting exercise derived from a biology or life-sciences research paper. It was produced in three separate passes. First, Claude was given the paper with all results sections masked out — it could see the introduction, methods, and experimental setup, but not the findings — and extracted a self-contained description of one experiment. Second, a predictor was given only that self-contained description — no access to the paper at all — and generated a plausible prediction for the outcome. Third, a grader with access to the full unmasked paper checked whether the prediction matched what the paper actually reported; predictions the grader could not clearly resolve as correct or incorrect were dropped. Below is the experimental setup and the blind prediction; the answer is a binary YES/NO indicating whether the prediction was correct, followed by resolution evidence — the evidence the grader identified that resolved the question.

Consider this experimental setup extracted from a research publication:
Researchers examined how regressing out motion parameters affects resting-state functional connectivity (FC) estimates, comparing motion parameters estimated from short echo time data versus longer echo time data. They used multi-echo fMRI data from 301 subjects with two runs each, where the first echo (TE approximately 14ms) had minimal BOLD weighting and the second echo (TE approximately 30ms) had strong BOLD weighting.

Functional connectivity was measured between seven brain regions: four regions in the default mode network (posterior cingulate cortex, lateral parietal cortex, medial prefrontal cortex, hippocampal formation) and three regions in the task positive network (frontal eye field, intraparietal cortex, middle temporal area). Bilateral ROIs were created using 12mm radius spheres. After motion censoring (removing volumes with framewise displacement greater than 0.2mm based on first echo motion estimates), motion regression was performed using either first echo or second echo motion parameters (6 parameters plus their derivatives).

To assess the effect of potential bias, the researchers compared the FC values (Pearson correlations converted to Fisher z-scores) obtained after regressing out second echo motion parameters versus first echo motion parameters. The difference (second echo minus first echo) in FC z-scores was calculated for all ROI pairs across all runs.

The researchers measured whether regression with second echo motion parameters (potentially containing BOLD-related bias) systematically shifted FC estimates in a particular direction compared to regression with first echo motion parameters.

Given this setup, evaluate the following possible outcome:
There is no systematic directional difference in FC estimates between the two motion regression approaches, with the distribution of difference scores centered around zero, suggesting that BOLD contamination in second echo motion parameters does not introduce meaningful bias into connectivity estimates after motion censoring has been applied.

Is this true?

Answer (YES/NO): NO